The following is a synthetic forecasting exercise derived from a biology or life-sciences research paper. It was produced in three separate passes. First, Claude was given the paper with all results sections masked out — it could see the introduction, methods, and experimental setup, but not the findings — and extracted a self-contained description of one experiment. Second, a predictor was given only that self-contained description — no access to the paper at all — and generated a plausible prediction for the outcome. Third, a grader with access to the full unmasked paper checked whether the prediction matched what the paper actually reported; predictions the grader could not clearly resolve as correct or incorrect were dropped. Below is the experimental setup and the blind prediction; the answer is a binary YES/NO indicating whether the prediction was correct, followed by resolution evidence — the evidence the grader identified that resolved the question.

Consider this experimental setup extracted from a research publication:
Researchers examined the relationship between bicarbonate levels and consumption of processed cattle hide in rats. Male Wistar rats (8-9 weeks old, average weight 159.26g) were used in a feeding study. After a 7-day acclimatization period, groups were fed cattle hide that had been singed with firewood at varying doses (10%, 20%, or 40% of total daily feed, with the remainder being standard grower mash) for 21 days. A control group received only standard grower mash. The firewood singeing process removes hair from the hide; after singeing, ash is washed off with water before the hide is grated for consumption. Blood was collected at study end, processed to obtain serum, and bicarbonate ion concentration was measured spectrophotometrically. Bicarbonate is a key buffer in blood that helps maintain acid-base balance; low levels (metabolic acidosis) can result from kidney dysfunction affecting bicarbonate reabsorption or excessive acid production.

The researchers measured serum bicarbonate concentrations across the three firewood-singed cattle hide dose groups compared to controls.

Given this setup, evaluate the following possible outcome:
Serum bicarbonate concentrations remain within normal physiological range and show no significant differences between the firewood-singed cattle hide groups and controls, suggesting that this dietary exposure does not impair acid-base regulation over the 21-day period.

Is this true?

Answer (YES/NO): YES